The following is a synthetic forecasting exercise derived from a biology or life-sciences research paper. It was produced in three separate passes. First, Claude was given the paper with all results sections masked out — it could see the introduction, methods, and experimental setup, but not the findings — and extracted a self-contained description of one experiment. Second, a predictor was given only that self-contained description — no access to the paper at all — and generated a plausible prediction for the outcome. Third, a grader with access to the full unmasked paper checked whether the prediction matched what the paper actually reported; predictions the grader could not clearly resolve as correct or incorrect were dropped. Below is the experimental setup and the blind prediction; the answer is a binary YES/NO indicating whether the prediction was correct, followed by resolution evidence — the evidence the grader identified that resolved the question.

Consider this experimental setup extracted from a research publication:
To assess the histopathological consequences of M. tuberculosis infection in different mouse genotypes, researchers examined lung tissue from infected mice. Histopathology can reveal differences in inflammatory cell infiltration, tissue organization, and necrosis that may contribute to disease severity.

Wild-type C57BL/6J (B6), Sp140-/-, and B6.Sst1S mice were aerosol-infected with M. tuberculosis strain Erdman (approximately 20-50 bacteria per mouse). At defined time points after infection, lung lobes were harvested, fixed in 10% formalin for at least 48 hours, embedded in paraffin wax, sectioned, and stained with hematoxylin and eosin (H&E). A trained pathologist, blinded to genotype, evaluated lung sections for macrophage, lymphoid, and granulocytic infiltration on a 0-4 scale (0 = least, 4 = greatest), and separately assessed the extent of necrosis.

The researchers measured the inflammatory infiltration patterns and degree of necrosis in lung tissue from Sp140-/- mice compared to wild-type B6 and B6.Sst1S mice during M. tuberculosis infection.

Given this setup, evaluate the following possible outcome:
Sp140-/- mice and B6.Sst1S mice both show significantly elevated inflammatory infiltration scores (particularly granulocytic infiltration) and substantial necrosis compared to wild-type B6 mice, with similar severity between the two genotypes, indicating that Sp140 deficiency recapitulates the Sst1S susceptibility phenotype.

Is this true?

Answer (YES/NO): NO